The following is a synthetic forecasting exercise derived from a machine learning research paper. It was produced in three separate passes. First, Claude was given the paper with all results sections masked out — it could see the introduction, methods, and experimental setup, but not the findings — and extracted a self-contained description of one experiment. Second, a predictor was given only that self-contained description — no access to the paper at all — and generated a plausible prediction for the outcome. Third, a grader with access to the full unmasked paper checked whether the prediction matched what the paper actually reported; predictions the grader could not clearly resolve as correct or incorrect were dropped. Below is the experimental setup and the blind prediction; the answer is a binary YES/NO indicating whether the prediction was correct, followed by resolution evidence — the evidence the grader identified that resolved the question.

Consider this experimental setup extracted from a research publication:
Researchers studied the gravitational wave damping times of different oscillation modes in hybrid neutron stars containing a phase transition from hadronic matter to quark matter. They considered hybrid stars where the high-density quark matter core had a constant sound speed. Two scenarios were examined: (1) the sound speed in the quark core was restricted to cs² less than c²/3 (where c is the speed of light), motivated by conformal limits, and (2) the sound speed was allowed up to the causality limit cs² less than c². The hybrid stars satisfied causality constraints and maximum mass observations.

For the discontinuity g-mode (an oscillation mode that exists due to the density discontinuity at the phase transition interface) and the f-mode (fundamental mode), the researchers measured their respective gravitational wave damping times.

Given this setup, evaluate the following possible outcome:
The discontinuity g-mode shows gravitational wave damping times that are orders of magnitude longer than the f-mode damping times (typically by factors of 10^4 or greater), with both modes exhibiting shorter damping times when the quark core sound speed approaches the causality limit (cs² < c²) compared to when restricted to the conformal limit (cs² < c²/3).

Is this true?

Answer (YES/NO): NO